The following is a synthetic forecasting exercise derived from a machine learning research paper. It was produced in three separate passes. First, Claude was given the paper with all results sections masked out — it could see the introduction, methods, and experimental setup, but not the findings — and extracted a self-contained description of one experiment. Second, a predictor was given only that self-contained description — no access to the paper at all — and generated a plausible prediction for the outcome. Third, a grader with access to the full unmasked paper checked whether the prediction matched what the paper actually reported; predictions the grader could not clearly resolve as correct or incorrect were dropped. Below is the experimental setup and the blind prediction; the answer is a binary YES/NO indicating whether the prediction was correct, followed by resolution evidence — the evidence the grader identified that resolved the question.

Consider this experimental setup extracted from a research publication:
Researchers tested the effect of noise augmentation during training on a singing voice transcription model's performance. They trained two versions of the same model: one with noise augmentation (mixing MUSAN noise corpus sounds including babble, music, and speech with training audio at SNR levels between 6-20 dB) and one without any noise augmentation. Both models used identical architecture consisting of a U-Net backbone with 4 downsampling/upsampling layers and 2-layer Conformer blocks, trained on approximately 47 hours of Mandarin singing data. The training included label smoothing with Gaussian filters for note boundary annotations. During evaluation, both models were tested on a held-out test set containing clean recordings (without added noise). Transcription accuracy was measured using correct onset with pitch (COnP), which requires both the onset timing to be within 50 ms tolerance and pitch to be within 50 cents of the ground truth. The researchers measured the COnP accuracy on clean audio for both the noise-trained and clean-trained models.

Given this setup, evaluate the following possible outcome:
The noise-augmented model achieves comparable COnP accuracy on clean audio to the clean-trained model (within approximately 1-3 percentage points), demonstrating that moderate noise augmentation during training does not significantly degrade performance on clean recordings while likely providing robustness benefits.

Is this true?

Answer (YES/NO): YES